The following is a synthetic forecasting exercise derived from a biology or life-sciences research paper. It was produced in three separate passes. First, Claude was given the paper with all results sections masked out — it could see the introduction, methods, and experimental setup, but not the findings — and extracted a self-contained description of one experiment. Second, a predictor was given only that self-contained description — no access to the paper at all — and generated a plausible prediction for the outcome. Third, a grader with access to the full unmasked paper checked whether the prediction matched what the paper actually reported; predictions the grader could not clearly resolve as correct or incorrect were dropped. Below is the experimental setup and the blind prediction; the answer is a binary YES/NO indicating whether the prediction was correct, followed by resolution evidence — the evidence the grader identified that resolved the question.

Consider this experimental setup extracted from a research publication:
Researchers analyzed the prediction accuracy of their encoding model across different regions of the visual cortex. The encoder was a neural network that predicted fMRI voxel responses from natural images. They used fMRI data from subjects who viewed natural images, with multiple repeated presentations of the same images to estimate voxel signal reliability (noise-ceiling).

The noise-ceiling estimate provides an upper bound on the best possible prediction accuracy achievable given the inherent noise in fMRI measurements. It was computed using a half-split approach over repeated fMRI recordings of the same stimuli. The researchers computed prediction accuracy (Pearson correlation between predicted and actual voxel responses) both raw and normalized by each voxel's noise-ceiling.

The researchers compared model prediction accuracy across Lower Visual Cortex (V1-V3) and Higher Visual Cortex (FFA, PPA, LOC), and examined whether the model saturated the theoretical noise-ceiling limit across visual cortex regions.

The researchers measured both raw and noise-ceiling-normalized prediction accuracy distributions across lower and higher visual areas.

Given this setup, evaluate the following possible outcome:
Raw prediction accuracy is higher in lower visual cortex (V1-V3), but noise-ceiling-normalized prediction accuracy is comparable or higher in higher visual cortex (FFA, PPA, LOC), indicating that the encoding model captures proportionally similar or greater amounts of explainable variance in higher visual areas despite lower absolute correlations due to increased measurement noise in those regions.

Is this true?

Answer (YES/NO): YES